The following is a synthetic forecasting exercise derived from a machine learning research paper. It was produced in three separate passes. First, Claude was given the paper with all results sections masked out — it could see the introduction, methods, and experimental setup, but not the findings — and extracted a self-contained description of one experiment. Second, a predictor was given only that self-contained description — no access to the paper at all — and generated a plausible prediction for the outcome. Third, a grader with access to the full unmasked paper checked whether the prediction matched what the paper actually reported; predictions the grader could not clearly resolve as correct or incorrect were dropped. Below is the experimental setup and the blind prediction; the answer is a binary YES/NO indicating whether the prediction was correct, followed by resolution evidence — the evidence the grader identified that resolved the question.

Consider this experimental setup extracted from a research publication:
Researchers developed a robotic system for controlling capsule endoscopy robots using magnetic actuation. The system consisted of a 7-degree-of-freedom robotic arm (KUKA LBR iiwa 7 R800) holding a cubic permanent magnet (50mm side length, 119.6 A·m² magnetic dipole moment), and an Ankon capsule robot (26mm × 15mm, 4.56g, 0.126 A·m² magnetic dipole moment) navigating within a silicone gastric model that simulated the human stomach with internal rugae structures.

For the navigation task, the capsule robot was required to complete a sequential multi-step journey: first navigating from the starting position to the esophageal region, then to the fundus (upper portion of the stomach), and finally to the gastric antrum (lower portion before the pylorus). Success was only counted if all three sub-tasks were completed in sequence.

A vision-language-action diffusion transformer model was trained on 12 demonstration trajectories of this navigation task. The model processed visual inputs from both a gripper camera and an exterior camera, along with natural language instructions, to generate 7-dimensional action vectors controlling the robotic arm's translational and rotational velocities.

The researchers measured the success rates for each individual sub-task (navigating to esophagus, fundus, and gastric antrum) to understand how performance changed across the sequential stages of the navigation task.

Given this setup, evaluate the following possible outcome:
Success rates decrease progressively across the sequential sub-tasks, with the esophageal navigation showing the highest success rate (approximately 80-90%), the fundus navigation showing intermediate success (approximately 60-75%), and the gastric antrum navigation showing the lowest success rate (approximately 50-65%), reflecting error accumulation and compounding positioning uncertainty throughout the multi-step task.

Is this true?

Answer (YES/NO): NO